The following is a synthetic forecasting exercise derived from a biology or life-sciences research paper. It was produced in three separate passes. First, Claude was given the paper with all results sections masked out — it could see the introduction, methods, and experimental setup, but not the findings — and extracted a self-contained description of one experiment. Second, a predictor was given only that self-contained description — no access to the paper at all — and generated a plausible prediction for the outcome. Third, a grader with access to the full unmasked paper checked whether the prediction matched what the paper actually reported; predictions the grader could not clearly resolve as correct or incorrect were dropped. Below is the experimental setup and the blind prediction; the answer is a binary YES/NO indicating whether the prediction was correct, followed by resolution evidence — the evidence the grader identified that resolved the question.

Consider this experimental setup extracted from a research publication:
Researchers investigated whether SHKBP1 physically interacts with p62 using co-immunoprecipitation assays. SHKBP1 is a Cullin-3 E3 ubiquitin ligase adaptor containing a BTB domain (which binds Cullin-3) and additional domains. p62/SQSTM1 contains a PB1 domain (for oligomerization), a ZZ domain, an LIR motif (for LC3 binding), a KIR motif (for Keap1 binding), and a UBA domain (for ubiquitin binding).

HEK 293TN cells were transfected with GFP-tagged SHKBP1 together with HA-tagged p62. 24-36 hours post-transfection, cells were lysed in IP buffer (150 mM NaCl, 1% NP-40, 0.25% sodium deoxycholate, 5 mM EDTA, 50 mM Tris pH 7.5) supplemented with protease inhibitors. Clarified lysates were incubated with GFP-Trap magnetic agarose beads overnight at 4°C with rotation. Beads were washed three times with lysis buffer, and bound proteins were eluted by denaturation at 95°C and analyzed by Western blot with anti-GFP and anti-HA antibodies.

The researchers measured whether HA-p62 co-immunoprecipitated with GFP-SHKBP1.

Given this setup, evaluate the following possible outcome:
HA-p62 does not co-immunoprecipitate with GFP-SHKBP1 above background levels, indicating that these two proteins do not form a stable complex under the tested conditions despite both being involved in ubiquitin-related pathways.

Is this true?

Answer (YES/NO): NO